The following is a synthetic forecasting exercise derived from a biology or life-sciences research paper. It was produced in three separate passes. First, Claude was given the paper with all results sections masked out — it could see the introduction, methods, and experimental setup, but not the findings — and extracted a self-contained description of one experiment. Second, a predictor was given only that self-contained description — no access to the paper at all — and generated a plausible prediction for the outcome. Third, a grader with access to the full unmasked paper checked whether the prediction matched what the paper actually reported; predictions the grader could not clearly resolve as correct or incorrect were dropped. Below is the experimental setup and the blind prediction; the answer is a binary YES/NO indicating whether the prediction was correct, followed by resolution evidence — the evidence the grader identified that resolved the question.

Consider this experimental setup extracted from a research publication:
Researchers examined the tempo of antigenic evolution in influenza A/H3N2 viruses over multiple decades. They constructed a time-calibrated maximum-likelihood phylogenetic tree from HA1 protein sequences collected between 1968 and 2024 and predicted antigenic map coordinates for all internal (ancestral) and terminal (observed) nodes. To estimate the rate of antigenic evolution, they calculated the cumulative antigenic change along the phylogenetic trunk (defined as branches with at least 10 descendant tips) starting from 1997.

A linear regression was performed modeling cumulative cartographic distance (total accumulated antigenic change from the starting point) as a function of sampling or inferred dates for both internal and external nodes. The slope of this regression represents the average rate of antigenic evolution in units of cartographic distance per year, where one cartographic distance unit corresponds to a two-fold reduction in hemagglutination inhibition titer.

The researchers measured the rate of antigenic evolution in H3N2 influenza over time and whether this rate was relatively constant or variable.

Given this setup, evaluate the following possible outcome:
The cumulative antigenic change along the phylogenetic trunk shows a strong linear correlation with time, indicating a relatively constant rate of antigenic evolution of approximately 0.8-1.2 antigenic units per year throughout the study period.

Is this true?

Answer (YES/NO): NO